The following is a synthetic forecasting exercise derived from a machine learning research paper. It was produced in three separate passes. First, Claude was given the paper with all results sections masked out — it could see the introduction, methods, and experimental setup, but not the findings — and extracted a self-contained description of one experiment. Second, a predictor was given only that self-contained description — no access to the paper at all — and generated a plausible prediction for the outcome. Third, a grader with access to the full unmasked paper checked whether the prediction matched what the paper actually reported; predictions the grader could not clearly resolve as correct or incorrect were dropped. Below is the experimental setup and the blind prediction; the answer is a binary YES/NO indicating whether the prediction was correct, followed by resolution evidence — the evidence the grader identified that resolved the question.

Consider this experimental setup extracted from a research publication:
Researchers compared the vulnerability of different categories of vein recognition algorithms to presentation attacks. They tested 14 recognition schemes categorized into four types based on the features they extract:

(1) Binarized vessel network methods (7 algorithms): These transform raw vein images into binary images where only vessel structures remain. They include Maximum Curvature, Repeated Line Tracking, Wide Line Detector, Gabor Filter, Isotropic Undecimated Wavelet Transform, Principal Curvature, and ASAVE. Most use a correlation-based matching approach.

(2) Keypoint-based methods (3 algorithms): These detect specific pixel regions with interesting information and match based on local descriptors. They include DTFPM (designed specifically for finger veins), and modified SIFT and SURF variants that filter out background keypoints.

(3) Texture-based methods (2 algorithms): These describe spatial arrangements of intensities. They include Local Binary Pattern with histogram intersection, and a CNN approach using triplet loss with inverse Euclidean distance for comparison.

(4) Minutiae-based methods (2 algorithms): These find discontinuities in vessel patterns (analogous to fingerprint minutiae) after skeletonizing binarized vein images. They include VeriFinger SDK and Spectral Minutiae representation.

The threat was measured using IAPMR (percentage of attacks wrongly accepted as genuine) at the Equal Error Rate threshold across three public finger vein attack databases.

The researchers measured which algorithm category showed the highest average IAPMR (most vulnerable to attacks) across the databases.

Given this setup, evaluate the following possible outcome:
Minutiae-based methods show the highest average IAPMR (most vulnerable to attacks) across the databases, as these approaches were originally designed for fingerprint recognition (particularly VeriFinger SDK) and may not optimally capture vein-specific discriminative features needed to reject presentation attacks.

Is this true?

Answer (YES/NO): NO